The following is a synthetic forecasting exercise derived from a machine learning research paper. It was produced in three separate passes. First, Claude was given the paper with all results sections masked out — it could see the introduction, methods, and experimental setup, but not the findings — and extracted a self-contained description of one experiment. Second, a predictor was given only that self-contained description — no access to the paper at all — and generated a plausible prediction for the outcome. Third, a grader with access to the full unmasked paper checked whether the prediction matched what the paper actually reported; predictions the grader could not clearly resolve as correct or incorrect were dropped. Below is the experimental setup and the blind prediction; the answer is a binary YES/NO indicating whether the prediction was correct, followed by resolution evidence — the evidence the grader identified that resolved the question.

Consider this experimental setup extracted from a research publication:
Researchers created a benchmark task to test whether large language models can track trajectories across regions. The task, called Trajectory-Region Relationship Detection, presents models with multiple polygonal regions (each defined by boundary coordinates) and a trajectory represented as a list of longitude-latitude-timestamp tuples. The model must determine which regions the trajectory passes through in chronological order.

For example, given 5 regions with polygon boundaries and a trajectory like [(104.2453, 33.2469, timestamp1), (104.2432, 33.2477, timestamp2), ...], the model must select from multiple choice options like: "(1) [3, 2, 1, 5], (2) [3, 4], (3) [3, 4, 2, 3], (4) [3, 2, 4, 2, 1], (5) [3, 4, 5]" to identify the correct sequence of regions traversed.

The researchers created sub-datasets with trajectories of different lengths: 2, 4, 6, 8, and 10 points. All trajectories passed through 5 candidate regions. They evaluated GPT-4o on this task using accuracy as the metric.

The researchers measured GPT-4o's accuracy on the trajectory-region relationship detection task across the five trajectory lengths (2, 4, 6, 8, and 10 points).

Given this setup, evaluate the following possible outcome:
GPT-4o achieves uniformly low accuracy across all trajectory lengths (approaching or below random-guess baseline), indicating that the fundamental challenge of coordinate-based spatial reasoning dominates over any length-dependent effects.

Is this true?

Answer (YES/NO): NO